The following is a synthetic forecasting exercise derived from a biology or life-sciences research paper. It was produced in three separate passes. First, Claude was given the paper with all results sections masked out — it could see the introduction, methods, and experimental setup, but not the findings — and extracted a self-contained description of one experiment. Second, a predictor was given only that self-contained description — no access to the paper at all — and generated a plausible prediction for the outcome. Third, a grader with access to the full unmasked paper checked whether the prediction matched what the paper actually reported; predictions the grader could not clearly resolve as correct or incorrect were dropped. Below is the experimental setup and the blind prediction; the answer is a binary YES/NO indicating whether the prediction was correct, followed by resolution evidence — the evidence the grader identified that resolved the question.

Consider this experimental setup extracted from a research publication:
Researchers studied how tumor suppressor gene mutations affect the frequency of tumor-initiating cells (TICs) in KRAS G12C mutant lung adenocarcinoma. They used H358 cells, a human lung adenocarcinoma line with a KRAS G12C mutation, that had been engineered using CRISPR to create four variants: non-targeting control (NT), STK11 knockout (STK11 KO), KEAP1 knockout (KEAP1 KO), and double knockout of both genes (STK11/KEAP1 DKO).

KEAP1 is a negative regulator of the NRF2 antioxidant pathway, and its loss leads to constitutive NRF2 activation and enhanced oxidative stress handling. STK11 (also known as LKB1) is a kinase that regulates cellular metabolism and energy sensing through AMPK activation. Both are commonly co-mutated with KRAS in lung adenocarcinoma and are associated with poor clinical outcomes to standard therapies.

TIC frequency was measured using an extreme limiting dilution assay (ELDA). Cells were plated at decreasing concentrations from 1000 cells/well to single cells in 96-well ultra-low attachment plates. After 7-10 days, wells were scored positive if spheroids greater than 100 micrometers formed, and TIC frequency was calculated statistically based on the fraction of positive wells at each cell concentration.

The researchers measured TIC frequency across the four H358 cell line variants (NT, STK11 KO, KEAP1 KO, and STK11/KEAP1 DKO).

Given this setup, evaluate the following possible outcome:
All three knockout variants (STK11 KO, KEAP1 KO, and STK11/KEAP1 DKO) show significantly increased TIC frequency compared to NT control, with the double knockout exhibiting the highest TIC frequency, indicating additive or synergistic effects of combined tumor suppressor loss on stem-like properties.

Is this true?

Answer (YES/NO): NO